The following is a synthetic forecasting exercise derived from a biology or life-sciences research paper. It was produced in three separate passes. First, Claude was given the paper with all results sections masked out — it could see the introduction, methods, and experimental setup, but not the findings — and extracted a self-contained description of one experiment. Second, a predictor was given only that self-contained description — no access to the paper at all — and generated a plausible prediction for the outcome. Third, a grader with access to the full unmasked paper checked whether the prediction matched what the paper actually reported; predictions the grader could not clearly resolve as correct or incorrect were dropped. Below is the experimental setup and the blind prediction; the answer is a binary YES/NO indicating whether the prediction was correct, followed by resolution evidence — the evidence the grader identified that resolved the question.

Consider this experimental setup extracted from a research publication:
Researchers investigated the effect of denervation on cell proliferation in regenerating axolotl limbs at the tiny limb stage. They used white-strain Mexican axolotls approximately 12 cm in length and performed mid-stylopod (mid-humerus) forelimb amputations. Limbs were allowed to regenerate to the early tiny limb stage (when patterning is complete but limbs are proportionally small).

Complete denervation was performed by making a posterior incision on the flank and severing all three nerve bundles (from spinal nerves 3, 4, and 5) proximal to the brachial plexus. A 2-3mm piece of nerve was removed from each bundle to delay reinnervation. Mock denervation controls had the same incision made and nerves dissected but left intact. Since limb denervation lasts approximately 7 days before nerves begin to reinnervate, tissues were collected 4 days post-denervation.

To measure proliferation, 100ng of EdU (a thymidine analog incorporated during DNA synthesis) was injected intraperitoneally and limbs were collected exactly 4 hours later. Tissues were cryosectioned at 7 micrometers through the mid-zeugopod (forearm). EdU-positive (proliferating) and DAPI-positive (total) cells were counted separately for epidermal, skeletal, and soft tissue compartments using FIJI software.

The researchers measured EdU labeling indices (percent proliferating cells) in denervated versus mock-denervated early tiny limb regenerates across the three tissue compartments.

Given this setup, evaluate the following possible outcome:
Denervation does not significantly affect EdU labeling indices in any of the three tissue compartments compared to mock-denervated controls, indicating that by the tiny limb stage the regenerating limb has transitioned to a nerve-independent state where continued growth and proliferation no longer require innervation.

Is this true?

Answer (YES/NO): NO